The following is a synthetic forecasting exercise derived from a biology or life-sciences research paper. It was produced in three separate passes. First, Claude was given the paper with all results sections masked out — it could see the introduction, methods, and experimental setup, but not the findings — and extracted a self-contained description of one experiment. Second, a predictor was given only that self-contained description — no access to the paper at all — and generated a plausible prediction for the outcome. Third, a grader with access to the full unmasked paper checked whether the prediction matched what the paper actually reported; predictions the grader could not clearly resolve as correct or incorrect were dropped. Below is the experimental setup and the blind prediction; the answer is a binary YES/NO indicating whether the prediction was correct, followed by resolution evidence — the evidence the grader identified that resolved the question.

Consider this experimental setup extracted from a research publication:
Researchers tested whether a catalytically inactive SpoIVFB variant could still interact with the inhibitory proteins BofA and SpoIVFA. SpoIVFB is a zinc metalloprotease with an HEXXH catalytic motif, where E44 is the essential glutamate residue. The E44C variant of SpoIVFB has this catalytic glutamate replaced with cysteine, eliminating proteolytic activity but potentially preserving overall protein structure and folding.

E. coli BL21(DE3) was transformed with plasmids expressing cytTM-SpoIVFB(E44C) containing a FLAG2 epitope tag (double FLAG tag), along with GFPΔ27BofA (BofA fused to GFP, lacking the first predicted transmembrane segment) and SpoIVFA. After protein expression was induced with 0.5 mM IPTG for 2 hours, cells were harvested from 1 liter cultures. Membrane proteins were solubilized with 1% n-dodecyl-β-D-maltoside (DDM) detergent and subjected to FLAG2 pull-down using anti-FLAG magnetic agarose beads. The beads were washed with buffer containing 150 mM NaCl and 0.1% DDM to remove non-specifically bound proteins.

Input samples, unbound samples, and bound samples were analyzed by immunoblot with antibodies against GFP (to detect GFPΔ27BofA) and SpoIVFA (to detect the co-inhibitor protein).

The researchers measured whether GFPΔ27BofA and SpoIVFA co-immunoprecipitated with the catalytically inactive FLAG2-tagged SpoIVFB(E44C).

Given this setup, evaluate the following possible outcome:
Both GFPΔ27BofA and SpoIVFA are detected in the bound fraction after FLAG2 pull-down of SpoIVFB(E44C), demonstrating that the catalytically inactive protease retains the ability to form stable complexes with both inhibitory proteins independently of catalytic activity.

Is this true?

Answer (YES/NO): YES